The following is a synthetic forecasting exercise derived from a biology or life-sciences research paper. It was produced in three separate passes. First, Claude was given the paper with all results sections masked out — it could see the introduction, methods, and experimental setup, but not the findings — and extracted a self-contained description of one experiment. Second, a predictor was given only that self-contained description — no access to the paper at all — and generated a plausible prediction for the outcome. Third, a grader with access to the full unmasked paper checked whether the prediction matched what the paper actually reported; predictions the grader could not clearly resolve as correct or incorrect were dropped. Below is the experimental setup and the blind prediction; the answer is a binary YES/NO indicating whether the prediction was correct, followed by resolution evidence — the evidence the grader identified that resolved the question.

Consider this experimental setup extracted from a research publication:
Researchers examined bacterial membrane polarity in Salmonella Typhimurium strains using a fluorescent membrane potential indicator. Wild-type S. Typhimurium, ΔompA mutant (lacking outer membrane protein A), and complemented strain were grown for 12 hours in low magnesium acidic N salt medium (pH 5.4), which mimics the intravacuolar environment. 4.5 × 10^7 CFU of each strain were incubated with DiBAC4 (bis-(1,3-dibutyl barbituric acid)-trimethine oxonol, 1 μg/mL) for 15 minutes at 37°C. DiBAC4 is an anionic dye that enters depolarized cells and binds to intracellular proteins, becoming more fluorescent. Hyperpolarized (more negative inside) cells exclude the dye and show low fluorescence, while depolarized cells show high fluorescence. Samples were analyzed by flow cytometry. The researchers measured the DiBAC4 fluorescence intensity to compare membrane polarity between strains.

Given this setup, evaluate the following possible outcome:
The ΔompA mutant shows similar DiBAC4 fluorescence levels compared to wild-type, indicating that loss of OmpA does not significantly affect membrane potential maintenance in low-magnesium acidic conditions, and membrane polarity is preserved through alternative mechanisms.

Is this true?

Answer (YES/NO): NO